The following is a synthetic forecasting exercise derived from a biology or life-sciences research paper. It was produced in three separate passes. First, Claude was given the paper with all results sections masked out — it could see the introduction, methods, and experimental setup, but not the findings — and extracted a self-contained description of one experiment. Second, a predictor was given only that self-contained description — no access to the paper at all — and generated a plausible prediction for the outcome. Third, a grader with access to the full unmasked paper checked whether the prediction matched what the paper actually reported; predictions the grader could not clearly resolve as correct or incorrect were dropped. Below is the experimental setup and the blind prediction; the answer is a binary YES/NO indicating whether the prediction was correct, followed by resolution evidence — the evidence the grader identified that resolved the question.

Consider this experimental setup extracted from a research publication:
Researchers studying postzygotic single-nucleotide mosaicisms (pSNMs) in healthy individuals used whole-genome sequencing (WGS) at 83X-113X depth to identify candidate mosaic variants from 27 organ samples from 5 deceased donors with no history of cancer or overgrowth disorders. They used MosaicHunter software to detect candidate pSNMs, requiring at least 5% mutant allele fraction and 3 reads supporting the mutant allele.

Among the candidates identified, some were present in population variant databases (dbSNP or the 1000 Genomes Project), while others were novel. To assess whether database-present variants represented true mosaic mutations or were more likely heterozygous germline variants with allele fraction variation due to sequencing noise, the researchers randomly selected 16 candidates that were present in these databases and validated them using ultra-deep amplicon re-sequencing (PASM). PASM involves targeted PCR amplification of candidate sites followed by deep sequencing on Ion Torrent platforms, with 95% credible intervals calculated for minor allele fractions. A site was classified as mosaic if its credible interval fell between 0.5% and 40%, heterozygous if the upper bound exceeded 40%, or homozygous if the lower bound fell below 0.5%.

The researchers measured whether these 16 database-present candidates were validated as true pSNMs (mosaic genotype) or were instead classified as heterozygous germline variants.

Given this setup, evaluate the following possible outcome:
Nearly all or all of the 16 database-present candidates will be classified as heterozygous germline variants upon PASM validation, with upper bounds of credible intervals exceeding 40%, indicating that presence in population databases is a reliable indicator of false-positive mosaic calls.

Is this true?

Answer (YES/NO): YES